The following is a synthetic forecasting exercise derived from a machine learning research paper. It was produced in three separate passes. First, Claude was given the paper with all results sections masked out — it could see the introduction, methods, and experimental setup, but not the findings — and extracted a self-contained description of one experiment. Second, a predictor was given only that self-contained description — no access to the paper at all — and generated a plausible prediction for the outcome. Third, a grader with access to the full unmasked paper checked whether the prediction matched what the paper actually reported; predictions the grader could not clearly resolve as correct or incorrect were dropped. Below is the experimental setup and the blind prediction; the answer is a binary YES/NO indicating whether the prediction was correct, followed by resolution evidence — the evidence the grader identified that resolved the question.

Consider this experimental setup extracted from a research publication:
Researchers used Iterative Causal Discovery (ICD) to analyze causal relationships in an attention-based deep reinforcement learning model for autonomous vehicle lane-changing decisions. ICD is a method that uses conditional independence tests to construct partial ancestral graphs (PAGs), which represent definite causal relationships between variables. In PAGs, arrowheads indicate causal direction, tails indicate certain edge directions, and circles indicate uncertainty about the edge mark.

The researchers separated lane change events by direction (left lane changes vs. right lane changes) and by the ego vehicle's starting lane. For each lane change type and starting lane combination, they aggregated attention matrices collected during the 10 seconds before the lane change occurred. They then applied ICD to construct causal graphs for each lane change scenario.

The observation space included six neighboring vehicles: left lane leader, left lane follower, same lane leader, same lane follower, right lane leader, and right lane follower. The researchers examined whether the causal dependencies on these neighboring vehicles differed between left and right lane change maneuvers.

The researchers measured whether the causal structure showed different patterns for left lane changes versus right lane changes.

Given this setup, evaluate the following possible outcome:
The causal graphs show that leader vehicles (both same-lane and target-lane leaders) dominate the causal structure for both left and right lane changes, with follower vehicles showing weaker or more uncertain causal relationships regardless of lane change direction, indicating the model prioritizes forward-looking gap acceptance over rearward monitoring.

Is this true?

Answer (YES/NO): NO